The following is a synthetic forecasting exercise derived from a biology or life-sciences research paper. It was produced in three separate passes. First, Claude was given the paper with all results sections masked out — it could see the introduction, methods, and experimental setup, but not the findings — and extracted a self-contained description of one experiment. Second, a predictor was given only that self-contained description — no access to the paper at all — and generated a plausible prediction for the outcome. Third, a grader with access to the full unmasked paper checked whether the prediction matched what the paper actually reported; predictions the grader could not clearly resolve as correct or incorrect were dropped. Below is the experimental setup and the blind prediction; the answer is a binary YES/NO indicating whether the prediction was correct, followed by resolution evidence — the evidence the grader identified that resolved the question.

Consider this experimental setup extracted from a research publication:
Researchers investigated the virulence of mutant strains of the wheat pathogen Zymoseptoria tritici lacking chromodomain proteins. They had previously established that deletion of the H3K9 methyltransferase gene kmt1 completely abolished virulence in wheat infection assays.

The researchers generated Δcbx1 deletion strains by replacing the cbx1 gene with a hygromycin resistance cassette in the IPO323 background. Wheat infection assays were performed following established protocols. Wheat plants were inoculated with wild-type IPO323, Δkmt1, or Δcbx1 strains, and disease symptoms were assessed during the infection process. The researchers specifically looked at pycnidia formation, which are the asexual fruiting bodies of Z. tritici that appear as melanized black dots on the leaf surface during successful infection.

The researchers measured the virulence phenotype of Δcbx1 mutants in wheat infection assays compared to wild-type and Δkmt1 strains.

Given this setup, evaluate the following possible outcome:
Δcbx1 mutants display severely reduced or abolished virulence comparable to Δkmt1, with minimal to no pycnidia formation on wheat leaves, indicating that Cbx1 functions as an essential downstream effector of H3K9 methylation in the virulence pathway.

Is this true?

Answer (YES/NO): NO